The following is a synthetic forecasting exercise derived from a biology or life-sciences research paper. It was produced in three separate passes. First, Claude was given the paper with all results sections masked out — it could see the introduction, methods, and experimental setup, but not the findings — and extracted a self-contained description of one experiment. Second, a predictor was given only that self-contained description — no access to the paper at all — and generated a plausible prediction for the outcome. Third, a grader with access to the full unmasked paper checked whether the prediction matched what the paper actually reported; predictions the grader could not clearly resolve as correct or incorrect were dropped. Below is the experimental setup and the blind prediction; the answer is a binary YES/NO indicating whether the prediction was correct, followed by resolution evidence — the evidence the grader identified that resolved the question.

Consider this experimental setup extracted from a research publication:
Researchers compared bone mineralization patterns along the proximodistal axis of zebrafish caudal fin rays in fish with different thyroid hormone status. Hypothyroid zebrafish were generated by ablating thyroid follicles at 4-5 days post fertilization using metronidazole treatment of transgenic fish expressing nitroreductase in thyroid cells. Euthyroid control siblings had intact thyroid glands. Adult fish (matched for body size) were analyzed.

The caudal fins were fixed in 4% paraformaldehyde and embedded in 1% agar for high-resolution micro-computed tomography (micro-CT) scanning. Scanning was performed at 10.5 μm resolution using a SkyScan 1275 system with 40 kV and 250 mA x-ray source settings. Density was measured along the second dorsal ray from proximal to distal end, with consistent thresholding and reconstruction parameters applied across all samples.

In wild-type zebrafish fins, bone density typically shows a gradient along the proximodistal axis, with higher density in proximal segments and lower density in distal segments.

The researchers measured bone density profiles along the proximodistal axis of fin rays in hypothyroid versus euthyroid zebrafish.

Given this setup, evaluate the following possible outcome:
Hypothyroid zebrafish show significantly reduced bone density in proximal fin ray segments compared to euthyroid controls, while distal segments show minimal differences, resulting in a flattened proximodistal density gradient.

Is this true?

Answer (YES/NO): NO